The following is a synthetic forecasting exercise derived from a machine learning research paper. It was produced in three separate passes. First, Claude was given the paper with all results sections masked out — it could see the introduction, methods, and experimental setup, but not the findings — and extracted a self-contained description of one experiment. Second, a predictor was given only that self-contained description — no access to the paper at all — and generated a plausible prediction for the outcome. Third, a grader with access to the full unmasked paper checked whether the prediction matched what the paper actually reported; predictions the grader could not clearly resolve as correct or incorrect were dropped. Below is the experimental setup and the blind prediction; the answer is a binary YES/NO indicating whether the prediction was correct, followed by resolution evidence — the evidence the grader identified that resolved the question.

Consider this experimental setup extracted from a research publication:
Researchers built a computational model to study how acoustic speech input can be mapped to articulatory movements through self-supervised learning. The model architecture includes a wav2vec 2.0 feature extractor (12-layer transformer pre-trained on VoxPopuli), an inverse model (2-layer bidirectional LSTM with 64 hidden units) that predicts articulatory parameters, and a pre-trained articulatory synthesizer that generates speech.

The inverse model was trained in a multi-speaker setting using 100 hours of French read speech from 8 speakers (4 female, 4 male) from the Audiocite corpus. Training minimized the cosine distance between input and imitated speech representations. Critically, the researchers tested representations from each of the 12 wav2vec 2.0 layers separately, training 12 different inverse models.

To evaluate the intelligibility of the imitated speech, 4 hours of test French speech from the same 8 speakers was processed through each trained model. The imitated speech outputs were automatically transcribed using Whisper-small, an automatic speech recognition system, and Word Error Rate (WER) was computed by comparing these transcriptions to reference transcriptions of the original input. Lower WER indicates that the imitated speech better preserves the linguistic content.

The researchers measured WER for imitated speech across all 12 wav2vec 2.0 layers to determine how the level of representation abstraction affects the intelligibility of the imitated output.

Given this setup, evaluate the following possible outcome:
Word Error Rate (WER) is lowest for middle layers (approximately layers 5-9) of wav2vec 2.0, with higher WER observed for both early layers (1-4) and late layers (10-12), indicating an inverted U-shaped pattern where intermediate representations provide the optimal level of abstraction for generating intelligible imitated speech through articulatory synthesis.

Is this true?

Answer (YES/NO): NO